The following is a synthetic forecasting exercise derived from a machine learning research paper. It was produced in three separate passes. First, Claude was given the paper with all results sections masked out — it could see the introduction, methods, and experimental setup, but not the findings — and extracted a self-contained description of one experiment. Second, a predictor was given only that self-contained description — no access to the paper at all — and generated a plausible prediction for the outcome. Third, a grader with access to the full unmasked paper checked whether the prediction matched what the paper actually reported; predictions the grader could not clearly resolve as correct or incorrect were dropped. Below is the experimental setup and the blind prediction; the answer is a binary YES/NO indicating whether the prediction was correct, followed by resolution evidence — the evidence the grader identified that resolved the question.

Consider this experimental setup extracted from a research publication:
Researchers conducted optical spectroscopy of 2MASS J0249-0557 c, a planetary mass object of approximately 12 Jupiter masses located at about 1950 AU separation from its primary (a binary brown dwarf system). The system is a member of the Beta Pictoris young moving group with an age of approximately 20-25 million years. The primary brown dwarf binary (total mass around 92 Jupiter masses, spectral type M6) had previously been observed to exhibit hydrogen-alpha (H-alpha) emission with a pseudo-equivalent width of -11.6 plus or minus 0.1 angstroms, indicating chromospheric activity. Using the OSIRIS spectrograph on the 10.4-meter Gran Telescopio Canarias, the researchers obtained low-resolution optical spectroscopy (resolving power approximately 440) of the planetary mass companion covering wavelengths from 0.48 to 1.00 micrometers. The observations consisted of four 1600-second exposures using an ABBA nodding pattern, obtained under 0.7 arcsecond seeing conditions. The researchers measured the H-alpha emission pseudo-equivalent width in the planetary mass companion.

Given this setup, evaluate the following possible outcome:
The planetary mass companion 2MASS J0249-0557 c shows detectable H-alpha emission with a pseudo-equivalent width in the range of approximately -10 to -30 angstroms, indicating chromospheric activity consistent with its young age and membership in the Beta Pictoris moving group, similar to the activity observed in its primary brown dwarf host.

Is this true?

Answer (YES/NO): NO